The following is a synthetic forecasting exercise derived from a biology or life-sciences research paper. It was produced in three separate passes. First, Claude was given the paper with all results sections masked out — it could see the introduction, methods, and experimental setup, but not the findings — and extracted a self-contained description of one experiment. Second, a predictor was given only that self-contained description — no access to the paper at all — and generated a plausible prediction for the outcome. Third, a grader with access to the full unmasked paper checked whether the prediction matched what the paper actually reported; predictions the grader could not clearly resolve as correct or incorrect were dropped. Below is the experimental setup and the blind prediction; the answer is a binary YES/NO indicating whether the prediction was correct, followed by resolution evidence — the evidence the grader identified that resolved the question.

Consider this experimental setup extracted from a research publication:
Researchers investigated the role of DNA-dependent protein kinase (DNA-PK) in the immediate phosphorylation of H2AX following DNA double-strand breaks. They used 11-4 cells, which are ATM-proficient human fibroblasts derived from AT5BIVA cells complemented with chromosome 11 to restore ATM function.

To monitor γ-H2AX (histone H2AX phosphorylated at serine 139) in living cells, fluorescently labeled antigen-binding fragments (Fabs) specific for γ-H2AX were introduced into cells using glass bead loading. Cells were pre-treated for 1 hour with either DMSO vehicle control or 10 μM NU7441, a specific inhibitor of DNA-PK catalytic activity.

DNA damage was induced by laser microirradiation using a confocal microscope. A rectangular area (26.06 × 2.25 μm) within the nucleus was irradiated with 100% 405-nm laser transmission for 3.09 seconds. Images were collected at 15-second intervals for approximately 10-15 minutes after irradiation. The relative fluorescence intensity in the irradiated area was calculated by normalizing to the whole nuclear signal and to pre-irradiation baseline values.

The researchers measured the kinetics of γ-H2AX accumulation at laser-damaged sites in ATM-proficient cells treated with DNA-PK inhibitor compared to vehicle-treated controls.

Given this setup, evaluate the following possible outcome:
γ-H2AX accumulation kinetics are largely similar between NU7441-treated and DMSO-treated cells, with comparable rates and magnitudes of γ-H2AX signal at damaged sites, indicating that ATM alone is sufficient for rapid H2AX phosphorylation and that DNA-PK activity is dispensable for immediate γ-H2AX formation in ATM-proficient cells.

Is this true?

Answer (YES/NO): NO